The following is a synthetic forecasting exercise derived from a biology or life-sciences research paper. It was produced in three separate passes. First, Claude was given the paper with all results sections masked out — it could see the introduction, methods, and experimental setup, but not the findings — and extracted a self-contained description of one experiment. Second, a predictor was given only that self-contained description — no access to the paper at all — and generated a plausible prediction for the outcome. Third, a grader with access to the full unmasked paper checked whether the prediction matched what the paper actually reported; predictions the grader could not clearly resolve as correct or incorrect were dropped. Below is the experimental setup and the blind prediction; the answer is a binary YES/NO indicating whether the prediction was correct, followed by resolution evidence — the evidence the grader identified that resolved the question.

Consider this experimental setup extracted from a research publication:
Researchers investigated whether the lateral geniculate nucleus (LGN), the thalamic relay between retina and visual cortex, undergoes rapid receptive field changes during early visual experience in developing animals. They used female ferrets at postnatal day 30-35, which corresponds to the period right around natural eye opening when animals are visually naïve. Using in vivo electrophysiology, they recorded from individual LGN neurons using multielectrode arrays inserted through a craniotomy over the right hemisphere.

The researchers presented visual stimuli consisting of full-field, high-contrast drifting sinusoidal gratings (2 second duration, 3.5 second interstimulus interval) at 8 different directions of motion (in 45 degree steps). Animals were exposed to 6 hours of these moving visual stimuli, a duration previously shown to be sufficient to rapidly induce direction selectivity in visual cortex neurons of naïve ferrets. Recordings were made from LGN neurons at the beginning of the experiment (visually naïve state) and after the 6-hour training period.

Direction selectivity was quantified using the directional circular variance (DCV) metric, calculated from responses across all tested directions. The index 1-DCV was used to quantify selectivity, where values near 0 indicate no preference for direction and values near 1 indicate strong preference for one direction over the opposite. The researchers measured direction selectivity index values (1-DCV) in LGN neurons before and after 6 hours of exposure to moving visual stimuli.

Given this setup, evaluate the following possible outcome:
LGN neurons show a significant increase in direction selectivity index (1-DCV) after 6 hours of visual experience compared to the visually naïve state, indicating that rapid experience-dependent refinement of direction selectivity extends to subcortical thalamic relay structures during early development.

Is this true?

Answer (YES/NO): NO